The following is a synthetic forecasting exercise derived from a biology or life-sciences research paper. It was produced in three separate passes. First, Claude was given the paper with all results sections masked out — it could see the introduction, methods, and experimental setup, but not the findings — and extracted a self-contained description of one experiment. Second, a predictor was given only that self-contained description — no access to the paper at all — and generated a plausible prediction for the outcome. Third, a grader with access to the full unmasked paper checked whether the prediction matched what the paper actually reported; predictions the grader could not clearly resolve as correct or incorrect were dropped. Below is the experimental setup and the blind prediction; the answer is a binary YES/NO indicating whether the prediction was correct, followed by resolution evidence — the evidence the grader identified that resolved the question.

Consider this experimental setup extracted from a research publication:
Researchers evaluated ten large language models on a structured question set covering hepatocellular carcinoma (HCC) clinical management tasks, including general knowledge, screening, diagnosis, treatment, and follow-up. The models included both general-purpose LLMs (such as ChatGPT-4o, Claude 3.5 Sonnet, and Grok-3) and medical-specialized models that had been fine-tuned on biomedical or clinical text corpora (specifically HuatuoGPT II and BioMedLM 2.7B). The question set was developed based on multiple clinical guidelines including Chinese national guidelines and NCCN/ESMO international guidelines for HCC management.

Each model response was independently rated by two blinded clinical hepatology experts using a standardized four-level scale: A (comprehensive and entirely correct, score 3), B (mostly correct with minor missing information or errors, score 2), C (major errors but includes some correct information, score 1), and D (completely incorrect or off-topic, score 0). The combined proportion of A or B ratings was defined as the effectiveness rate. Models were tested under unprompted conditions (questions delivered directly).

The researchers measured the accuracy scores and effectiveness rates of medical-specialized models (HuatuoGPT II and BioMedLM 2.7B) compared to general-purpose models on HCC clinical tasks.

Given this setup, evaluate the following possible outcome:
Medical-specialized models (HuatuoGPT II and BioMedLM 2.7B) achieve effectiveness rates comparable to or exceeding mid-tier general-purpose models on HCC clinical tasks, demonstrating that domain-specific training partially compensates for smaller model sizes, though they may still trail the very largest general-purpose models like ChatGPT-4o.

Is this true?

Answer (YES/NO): NO